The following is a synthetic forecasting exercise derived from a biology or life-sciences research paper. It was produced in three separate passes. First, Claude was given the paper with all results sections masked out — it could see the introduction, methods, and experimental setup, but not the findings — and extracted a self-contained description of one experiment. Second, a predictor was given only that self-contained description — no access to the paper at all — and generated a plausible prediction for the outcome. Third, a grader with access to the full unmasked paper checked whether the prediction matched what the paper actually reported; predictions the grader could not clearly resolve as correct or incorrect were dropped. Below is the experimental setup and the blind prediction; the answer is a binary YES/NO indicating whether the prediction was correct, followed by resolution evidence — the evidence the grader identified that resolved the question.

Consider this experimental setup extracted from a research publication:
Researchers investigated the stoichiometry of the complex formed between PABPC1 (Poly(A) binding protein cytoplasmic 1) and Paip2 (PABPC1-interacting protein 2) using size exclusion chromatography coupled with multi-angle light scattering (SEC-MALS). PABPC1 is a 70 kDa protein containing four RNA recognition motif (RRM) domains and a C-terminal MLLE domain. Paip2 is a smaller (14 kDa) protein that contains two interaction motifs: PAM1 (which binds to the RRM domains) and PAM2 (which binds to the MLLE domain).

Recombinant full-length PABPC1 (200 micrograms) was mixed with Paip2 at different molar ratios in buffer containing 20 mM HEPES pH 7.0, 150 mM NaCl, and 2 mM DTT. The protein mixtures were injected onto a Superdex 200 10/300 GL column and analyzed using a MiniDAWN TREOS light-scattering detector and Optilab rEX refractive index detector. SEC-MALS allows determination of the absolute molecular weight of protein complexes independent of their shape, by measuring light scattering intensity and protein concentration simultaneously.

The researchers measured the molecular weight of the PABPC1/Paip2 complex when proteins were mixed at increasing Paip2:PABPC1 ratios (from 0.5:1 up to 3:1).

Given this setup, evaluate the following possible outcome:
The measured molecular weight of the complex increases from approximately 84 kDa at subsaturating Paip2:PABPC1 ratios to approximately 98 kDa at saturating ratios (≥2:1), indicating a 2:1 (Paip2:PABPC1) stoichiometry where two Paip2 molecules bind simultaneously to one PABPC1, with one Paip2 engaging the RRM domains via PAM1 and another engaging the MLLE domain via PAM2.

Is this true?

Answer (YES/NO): YES